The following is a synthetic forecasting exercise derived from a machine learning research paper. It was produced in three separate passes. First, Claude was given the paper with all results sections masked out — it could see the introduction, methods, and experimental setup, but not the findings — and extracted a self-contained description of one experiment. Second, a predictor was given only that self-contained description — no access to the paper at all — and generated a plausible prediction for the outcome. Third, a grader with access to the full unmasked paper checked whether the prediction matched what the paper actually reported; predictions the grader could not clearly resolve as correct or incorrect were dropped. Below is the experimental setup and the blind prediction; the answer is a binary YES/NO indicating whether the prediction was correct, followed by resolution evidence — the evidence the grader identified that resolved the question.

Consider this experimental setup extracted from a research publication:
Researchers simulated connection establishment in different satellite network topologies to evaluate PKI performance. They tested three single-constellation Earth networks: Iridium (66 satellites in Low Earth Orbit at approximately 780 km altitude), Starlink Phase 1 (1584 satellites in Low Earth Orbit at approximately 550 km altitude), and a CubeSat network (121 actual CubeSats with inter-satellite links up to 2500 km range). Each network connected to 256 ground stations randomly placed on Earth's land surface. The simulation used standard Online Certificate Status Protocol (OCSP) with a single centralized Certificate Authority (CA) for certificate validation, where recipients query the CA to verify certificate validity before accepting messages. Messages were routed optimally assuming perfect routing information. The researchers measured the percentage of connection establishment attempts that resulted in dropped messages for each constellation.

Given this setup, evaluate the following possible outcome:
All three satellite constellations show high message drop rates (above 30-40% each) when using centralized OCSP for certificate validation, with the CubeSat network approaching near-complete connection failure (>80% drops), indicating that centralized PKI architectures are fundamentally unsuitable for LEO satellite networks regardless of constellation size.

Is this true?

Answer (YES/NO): NO